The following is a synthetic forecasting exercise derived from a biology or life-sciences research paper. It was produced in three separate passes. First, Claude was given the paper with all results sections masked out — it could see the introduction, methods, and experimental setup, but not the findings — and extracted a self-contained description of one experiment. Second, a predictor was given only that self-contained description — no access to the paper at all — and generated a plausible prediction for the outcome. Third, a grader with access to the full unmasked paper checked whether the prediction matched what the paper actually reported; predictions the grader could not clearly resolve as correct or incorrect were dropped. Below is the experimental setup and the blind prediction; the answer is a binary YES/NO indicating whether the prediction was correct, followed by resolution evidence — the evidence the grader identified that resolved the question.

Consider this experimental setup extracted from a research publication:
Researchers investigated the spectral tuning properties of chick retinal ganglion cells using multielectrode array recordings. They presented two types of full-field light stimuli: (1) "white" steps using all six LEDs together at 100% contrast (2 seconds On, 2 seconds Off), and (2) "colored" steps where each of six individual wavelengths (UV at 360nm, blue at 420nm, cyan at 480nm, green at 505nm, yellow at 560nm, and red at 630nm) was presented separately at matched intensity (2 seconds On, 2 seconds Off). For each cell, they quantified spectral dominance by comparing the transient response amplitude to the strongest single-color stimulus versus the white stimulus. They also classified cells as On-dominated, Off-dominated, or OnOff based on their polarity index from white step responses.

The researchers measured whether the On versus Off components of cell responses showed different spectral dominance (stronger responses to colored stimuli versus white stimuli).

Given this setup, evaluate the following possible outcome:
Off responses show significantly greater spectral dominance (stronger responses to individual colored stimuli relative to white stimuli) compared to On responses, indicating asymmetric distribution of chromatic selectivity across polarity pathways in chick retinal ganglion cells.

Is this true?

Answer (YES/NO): NO